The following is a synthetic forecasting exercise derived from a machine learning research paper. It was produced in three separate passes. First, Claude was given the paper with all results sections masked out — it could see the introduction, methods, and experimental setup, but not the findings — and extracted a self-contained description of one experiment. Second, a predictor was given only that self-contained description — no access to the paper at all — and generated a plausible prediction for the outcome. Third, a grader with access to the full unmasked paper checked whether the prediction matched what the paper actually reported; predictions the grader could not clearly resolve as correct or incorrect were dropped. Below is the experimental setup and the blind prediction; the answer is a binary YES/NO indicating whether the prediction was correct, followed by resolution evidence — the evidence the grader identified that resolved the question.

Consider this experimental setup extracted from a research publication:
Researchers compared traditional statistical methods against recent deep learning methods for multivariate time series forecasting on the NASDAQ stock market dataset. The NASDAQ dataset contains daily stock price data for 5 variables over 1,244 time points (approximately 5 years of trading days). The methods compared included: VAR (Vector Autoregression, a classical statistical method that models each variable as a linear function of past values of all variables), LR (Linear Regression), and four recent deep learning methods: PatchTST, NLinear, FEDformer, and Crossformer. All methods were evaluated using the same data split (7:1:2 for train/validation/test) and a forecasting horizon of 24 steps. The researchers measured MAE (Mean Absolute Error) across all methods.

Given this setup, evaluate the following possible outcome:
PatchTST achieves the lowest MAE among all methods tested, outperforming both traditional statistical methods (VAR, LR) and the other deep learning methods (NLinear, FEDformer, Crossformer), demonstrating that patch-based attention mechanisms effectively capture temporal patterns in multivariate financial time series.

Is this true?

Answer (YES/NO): NO